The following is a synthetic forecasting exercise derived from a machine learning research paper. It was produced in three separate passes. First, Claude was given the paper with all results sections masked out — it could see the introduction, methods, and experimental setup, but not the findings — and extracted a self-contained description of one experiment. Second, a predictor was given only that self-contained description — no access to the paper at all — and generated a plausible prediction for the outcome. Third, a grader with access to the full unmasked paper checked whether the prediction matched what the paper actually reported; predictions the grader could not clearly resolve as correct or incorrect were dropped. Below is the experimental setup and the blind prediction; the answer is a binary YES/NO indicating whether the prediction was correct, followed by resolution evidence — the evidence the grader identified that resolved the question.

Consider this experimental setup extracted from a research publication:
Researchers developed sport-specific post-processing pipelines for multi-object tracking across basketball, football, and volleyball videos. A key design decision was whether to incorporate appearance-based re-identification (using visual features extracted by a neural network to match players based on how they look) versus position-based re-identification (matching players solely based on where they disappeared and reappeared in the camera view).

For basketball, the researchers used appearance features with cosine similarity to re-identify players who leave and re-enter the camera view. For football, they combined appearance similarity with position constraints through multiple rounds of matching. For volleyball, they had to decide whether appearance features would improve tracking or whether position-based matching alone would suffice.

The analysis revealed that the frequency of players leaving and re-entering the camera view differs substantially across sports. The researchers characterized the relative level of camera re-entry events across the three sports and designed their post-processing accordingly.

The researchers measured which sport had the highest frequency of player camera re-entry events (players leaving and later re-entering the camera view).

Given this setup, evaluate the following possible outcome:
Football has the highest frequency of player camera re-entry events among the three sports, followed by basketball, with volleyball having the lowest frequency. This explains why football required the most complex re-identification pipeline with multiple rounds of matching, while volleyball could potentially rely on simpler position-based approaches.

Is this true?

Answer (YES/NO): NO